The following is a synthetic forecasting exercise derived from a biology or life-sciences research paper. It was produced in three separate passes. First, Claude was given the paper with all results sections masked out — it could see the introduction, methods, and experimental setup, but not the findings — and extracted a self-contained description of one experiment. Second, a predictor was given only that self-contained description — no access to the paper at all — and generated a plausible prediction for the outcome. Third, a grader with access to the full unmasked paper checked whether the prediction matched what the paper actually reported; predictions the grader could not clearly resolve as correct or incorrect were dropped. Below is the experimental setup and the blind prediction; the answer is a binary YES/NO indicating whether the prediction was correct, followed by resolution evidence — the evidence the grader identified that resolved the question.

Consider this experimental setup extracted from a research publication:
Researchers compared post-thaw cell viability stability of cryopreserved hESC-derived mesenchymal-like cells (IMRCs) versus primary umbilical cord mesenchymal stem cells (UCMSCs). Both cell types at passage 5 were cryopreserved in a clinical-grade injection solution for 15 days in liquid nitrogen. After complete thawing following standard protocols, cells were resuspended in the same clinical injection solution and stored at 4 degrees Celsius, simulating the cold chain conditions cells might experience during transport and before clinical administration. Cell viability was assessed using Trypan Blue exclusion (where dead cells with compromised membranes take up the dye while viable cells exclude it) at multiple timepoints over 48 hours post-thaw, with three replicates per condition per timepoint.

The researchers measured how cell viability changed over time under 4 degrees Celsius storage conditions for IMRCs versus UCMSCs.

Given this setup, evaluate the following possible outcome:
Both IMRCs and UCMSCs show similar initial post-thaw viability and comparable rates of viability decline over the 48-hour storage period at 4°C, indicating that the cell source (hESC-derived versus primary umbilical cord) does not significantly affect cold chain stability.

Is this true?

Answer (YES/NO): NO